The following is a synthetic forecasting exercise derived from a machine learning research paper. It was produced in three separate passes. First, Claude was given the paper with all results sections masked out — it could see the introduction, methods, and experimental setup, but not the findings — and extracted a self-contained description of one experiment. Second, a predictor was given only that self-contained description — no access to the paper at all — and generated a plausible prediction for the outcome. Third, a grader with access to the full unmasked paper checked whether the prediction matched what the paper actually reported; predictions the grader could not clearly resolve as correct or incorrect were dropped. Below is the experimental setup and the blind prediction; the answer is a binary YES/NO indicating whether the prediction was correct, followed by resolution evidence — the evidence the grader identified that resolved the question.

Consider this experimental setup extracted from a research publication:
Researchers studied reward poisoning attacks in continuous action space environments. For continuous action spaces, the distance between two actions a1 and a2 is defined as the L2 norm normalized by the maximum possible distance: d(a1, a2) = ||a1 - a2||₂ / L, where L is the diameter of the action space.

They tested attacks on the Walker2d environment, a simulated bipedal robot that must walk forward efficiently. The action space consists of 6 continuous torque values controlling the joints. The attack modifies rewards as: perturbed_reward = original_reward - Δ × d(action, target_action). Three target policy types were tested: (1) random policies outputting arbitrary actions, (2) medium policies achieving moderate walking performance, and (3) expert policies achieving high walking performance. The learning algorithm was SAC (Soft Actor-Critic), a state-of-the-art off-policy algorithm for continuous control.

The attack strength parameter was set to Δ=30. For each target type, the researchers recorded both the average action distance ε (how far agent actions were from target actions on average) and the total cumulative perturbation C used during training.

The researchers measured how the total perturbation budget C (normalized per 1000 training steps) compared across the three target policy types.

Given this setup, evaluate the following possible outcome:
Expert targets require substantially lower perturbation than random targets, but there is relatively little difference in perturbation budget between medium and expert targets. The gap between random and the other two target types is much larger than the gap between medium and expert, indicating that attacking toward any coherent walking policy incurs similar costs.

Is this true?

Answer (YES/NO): NO